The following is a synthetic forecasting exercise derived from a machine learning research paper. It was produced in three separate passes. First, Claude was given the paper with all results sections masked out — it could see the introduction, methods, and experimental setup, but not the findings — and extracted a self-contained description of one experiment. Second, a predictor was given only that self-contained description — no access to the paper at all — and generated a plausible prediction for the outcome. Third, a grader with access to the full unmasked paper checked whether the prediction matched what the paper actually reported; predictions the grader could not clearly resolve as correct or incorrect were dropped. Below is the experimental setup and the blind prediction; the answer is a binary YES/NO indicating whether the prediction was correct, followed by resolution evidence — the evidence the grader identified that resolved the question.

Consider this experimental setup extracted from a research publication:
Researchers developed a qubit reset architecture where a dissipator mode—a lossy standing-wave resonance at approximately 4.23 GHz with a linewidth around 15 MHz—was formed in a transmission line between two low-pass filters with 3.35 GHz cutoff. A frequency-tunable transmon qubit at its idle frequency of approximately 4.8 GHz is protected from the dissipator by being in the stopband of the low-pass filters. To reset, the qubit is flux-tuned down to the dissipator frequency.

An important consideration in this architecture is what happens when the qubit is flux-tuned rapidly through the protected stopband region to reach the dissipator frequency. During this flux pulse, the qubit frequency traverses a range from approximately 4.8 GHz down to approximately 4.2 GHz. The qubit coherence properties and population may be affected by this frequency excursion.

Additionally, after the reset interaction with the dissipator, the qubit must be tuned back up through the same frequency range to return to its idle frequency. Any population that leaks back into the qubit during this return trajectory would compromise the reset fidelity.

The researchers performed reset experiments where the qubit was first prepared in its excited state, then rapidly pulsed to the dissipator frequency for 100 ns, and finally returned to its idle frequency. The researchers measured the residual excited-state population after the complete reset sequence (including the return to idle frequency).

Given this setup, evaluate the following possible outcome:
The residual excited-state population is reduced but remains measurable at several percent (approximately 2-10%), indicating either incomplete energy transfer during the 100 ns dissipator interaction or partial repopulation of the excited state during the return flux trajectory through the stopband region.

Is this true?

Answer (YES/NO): YES